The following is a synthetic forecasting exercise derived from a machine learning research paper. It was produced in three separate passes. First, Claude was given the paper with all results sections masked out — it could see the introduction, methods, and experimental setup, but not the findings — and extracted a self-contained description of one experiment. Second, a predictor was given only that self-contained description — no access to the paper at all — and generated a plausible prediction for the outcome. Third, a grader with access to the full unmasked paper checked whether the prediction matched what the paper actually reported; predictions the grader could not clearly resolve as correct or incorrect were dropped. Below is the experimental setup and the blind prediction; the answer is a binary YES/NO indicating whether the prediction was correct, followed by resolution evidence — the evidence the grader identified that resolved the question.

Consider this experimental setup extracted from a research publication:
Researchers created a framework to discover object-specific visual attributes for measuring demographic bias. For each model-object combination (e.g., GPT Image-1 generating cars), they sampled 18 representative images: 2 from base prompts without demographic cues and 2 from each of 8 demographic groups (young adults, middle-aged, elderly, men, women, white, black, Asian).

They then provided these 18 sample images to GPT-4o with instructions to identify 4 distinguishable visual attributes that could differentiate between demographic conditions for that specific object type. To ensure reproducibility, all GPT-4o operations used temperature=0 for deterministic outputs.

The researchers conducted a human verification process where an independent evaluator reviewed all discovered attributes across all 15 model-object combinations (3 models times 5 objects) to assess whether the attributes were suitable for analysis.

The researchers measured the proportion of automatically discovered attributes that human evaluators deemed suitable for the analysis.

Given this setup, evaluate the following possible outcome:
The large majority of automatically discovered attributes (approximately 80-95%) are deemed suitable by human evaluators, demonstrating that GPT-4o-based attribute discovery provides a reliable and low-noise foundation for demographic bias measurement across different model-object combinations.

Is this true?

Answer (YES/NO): NO